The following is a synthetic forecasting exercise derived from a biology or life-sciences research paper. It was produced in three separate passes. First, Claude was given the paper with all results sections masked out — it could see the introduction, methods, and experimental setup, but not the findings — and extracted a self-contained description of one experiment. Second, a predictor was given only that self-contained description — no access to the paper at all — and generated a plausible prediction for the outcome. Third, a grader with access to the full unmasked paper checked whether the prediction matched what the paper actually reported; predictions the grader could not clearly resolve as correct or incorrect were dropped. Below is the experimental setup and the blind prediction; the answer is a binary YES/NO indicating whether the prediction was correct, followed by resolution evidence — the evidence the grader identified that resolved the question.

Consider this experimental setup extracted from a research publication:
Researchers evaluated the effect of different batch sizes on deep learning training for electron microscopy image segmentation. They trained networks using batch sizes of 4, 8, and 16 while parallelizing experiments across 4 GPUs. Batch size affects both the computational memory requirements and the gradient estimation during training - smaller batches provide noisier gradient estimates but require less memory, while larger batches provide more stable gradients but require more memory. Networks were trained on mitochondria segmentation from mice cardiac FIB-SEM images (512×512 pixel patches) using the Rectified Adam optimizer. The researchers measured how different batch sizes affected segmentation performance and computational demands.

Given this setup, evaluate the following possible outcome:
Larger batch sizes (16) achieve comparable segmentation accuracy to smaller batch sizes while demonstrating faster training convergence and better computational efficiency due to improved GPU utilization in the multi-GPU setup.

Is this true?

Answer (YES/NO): NO